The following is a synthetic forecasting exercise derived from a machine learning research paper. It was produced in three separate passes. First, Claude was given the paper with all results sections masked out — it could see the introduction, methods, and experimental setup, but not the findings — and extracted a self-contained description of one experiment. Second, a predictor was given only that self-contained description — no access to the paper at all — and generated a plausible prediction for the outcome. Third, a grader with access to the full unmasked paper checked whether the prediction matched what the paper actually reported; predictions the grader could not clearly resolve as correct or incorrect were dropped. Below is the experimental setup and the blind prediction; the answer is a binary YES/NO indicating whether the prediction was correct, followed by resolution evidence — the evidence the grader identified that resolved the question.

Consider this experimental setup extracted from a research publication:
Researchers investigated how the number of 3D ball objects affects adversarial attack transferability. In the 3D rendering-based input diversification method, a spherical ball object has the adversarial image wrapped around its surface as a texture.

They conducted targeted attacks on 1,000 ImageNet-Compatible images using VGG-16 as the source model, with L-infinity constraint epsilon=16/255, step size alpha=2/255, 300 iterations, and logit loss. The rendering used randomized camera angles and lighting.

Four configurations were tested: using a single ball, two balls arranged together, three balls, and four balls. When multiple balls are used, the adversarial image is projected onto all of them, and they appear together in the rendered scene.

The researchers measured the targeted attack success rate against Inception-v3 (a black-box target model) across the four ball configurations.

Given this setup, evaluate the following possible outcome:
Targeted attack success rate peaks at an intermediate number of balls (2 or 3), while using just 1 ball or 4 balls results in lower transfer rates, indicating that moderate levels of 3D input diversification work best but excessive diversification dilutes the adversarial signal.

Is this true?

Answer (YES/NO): YES